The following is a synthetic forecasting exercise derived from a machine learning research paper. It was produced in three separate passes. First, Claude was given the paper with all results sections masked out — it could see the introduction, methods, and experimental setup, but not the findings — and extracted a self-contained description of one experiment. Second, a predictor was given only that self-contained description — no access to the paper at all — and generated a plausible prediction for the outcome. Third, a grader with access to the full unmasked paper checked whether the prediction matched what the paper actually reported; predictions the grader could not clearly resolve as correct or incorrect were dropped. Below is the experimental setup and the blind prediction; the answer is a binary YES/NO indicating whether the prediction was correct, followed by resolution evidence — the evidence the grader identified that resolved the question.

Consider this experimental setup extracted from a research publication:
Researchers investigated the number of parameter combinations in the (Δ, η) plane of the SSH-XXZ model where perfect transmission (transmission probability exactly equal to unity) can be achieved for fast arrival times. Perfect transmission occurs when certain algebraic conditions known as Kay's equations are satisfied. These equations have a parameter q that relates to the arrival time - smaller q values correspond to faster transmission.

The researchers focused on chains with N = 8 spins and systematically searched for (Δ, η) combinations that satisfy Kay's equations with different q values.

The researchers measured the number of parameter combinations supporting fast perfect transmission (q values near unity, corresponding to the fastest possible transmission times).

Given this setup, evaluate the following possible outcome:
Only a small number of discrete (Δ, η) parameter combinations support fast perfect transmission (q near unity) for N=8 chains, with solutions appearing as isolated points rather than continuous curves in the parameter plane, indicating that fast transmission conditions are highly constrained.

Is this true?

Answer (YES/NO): YES